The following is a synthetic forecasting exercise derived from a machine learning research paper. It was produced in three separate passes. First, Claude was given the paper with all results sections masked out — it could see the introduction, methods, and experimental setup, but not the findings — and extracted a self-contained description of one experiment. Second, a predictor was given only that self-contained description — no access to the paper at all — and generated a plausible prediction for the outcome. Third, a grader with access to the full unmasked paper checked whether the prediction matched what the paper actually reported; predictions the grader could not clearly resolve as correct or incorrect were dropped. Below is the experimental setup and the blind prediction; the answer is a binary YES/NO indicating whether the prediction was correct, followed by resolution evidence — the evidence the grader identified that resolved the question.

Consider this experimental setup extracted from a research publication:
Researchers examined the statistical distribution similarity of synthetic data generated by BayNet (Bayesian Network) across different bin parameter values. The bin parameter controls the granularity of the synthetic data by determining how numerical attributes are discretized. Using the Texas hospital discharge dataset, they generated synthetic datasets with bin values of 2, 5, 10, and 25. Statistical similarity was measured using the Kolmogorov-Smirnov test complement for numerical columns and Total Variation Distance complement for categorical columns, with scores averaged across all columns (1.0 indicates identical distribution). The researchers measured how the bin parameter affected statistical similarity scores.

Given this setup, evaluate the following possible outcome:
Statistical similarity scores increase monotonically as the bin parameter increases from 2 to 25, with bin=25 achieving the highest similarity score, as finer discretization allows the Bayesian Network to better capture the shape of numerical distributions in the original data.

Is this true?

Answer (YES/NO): NO